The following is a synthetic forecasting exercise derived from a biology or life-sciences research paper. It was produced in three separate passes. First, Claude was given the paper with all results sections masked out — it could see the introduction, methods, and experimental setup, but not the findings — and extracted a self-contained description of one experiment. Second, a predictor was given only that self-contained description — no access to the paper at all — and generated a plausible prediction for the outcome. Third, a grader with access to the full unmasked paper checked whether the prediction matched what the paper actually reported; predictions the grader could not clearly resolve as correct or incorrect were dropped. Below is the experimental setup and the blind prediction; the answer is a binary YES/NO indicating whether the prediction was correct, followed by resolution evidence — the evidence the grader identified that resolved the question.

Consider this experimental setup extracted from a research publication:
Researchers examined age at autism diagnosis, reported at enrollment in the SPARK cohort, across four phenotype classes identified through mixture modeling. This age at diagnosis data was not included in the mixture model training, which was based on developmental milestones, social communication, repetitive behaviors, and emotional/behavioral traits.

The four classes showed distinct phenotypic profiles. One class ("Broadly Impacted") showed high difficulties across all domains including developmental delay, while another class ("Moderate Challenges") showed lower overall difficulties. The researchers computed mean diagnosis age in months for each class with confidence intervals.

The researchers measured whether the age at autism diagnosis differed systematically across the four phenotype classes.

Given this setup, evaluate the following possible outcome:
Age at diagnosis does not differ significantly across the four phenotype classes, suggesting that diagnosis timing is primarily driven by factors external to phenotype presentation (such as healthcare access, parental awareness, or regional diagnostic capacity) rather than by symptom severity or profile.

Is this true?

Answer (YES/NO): NO